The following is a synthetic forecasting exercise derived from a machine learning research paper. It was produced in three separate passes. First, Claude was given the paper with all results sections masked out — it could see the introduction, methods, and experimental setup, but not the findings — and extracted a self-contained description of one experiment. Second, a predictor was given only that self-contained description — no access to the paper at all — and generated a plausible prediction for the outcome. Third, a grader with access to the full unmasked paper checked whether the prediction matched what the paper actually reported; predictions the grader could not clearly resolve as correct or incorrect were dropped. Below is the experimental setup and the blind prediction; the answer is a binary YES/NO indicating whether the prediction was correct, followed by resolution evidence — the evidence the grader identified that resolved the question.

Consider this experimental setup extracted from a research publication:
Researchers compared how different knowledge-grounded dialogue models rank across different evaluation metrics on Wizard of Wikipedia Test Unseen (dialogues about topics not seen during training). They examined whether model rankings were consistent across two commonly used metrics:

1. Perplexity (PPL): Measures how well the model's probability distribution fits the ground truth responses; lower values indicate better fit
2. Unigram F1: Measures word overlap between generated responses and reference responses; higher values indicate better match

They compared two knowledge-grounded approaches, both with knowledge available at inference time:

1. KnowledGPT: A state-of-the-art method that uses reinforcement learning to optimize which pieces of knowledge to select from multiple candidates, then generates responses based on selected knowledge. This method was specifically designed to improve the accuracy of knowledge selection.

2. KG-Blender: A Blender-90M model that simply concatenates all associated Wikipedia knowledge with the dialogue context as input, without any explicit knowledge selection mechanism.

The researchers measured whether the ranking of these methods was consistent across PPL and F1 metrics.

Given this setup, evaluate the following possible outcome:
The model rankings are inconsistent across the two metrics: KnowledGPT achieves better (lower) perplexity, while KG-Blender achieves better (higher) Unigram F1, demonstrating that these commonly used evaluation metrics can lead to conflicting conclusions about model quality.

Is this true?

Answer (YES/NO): NO